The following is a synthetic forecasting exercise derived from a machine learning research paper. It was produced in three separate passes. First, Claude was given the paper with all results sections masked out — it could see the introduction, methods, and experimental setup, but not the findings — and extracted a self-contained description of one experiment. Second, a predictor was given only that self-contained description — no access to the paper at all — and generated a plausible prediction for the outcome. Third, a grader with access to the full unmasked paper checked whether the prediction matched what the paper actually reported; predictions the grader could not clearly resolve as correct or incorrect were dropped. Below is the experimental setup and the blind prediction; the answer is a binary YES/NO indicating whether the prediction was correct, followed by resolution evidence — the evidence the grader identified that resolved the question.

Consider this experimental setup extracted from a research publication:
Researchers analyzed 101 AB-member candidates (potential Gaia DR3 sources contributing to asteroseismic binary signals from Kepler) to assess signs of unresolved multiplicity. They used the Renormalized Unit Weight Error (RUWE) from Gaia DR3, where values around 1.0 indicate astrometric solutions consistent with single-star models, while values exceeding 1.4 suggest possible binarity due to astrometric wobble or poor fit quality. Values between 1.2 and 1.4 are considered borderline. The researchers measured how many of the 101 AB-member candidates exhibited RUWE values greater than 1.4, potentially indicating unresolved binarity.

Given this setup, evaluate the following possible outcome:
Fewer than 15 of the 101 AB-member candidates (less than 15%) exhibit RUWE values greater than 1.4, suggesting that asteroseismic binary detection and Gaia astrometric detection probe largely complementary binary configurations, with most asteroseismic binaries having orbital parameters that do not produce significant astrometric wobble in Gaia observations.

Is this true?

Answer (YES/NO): YES